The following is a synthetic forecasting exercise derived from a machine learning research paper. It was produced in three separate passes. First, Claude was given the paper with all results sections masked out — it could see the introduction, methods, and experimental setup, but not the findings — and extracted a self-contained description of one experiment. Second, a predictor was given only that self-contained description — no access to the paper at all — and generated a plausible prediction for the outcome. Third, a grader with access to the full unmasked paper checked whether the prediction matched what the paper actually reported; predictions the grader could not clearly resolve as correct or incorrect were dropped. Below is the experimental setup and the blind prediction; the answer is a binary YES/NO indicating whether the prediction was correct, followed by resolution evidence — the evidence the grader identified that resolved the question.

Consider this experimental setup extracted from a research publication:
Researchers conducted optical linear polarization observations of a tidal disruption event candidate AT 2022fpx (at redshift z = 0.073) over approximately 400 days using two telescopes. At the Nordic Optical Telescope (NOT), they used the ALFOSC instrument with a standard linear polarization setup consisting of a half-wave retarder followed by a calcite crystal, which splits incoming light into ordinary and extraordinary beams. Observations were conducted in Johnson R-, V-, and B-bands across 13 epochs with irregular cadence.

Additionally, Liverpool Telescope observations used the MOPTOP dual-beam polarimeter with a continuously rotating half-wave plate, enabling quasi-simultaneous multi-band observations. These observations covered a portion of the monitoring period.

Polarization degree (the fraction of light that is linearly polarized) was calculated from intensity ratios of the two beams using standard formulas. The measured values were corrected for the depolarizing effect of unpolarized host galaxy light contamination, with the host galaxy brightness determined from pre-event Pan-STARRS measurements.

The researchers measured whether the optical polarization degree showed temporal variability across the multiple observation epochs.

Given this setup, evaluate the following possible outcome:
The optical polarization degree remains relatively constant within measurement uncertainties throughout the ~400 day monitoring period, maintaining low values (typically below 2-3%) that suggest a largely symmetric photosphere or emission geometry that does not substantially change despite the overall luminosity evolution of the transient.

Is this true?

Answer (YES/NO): NO